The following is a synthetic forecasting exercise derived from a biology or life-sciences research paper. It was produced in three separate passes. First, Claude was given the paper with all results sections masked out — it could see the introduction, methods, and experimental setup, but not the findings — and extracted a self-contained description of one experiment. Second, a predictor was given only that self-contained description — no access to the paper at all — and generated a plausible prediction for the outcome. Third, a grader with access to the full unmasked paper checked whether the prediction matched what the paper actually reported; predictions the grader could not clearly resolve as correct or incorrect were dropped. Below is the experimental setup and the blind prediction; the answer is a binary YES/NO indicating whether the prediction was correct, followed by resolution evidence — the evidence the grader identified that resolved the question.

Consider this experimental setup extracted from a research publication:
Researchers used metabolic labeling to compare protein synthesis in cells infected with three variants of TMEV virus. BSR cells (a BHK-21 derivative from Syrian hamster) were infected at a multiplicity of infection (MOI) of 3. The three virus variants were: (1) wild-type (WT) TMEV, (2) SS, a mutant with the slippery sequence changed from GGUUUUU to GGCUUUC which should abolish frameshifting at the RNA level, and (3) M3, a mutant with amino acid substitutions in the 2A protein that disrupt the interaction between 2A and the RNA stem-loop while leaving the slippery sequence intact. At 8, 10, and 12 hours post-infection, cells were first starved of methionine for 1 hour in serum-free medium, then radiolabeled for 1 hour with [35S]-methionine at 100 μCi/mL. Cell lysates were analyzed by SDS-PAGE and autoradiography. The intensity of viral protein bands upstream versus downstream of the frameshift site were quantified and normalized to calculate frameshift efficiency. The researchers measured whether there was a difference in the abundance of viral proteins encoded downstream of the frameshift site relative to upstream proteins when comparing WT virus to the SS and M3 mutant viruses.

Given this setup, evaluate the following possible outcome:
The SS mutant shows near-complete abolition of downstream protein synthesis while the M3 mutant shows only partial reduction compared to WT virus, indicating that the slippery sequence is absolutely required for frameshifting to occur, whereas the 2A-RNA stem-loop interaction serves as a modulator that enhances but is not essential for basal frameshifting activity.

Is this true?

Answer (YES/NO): NO